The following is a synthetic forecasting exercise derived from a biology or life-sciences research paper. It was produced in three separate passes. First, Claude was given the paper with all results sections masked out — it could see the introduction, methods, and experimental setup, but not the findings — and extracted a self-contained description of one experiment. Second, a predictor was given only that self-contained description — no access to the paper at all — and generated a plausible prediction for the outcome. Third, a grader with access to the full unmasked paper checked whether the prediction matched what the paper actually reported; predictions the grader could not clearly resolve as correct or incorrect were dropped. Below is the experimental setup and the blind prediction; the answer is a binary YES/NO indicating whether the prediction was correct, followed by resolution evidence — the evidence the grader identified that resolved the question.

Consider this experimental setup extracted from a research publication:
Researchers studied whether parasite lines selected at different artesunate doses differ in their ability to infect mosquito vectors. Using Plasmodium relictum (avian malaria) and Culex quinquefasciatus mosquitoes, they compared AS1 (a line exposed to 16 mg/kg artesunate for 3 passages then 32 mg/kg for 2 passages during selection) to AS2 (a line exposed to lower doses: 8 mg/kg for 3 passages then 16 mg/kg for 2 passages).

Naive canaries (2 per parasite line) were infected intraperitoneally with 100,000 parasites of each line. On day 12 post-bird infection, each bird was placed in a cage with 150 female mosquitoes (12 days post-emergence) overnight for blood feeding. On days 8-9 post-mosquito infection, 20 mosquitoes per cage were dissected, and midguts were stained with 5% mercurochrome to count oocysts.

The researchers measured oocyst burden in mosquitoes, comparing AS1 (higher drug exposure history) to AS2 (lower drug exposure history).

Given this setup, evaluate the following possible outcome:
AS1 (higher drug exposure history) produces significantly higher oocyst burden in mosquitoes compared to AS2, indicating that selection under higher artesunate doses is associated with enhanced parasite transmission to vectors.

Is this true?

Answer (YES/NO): NO